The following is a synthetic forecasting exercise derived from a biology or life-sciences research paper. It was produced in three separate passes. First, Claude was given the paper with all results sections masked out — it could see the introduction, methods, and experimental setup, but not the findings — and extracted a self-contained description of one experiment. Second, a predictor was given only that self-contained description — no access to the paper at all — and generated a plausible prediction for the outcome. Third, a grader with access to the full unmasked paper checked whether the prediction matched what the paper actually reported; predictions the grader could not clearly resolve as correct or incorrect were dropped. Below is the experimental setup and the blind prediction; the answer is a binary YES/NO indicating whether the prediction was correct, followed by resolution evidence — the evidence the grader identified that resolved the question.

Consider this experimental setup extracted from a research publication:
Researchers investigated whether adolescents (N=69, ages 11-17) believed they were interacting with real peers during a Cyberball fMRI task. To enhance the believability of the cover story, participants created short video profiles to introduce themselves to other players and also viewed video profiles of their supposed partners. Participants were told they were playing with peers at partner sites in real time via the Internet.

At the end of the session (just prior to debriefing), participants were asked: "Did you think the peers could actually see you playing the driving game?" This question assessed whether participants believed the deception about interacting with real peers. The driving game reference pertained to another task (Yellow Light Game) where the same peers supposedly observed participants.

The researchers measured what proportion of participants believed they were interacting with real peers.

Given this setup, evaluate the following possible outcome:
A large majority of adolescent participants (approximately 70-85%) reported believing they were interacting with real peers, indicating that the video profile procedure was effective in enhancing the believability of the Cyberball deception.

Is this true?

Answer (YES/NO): YES